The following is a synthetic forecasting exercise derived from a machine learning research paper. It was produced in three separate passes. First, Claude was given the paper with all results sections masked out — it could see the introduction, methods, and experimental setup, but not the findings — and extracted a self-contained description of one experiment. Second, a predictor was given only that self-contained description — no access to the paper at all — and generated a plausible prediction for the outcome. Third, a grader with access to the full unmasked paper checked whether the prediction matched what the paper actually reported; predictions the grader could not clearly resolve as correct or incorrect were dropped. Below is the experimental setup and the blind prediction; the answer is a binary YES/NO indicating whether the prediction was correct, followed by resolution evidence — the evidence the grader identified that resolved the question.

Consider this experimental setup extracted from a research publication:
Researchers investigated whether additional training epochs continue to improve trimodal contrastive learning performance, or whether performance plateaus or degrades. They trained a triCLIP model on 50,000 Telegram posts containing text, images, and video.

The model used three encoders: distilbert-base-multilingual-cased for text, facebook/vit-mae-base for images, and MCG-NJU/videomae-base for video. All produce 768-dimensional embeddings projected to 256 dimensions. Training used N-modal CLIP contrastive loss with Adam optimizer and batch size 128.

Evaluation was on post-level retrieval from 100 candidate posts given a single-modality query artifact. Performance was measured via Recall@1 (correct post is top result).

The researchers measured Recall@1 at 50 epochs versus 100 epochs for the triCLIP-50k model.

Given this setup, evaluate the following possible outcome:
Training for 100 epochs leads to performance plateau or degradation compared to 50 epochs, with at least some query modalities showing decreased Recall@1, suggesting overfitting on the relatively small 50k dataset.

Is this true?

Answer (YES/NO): NO